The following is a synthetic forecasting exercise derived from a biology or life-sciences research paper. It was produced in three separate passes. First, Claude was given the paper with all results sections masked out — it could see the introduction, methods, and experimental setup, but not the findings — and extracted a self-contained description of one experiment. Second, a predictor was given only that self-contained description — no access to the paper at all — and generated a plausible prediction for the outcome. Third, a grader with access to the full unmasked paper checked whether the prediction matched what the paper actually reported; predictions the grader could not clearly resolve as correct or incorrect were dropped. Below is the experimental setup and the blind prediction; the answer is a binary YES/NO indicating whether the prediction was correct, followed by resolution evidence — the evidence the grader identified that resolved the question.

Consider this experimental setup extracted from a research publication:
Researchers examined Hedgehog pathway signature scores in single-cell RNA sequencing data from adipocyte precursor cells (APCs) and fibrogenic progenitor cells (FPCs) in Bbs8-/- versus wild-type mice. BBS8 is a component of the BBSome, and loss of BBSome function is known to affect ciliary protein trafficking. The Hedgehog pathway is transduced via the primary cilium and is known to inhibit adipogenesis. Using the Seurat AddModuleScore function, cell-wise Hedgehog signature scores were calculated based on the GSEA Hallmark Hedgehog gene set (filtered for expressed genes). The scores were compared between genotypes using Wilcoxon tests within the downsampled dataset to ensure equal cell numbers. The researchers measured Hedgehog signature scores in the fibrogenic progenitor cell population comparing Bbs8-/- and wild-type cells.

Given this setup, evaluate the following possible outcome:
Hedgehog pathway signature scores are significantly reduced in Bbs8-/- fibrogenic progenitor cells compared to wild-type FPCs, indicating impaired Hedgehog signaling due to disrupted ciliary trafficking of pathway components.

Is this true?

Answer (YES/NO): NO